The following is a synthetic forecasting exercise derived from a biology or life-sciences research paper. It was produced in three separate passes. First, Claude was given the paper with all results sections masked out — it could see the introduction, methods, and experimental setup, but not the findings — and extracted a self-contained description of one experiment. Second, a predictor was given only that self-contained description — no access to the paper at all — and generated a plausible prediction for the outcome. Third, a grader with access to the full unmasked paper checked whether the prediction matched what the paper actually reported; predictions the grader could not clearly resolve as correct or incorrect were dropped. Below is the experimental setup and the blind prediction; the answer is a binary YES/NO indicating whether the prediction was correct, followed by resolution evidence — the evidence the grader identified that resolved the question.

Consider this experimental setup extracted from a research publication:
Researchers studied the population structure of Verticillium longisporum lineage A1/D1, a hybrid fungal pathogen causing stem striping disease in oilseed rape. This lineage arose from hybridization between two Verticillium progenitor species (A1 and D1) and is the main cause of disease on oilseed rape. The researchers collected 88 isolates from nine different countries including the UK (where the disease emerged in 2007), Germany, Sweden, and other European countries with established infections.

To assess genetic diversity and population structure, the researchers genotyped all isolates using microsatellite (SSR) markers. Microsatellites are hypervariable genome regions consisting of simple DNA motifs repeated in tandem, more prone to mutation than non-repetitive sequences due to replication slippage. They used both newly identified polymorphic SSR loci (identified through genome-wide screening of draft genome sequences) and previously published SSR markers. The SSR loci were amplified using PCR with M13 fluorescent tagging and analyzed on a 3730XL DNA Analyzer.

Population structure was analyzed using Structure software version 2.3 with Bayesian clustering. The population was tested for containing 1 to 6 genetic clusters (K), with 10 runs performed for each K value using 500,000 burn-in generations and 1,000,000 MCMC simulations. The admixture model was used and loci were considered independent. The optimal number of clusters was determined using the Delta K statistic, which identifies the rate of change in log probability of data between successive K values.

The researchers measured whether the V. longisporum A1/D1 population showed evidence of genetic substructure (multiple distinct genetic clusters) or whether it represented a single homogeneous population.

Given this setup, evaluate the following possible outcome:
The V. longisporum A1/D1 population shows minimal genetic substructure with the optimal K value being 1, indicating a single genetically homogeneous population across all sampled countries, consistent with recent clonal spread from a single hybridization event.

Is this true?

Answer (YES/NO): NO